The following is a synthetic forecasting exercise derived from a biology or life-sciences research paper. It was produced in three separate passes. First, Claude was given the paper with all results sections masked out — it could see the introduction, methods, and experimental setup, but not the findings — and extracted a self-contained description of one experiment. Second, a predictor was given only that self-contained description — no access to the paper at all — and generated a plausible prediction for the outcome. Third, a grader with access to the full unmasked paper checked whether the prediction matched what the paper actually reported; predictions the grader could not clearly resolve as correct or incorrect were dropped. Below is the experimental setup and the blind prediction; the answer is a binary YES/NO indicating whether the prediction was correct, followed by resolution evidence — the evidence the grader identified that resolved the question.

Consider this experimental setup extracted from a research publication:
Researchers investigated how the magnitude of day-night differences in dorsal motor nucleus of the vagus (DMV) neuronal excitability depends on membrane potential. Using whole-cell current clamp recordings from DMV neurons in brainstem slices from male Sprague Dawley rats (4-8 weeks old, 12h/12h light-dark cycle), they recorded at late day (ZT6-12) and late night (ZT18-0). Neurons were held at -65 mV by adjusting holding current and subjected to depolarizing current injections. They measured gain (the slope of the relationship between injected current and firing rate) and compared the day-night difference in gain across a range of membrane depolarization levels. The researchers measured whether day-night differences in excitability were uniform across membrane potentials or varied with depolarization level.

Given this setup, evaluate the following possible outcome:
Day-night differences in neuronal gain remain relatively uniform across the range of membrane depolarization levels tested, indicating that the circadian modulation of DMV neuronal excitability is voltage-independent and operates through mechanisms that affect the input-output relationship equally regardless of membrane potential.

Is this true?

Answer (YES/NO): NO